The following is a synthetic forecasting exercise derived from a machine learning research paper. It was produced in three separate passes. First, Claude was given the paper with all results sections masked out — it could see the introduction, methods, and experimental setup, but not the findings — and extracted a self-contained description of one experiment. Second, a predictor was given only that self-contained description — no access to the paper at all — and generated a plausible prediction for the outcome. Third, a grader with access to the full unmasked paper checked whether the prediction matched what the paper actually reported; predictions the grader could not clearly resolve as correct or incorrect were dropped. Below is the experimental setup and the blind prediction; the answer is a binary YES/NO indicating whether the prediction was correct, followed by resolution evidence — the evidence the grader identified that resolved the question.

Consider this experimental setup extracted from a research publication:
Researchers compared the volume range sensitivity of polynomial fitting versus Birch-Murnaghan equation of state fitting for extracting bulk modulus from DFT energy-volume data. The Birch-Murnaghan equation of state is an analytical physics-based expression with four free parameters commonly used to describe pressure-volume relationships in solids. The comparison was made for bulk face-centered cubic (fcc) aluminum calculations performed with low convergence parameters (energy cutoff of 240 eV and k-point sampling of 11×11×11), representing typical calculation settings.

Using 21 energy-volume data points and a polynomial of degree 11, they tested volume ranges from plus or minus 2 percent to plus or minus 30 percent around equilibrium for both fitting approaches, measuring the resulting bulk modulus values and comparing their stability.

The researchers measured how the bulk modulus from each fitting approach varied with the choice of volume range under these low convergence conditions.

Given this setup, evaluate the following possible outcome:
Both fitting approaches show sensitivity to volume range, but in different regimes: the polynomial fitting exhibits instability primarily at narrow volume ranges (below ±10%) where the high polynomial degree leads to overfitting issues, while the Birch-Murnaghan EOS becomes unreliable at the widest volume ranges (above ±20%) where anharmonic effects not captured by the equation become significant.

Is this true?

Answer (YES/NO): NO